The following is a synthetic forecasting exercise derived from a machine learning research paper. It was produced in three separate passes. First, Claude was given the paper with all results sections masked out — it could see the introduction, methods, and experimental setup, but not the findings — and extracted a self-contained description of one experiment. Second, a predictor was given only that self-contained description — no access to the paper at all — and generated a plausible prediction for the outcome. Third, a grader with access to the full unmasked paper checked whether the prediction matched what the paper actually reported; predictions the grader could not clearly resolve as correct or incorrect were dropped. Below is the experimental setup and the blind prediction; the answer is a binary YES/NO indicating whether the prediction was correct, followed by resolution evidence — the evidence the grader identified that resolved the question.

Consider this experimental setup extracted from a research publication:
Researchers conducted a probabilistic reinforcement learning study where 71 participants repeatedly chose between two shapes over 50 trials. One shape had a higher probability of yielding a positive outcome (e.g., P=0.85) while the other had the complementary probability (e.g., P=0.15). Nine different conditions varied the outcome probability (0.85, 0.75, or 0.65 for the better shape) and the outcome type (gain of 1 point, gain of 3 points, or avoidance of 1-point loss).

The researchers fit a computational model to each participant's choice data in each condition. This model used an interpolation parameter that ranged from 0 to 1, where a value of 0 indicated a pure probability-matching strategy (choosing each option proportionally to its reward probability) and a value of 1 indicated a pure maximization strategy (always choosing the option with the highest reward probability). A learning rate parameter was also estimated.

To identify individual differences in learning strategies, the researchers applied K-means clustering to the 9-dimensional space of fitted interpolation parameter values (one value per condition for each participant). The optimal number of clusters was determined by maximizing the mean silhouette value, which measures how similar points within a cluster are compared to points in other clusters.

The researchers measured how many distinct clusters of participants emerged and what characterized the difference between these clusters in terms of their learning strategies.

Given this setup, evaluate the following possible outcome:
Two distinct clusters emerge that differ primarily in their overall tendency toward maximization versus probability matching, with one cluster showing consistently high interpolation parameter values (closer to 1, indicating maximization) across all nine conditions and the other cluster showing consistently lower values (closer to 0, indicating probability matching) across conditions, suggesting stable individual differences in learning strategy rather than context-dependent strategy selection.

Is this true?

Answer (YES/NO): YES